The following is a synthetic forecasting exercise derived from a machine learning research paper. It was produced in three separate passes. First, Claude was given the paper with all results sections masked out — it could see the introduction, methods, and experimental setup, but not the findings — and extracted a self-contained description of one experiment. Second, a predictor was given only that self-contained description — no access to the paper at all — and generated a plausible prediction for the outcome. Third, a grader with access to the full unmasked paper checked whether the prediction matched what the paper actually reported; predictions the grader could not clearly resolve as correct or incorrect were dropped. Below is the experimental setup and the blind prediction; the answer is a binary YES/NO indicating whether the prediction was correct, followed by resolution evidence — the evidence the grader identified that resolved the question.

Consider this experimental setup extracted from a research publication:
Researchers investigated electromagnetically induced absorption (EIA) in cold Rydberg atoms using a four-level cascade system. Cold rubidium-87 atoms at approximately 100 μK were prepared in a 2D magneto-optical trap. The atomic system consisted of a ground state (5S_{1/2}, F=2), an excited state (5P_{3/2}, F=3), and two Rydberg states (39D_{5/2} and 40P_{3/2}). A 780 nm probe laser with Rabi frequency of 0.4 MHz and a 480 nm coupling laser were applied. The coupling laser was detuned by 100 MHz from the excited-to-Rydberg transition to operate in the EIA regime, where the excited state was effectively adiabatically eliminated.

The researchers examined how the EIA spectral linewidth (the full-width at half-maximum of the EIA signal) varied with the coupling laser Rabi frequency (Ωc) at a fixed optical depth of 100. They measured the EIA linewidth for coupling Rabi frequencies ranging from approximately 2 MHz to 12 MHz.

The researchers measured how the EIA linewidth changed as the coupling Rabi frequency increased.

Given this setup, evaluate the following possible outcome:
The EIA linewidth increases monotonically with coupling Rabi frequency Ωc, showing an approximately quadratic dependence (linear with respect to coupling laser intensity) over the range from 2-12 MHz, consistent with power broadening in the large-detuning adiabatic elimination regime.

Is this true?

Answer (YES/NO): YES